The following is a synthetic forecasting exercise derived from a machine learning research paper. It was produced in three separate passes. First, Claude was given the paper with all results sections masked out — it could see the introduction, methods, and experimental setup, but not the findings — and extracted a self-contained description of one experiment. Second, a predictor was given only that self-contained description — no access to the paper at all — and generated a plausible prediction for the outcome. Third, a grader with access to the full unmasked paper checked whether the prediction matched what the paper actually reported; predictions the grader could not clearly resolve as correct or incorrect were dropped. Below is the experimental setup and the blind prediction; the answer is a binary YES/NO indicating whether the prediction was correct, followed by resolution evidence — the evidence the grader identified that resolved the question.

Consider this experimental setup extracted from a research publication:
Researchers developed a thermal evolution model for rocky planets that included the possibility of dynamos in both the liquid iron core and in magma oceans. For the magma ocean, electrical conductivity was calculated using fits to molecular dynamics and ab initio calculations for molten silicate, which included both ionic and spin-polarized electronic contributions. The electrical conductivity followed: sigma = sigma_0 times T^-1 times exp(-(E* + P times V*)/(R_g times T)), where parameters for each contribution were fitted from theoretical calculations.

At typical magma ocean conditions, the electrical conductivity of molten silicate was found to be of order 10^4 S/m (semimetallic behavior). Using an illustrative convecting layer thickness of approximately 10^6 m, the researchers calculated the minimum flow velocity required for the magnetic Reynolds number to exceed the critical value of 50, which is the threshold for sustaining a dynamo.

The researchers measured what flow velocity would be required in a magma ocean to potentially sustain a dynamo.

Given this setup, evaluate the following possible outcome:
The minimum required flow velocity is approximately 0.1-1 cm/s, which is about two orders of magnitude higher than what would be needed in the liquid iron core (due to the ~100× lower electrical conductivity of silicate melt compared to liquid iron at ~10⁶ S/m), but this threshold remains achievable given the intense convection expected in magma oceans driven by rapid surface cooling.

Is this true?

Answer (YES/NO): NO